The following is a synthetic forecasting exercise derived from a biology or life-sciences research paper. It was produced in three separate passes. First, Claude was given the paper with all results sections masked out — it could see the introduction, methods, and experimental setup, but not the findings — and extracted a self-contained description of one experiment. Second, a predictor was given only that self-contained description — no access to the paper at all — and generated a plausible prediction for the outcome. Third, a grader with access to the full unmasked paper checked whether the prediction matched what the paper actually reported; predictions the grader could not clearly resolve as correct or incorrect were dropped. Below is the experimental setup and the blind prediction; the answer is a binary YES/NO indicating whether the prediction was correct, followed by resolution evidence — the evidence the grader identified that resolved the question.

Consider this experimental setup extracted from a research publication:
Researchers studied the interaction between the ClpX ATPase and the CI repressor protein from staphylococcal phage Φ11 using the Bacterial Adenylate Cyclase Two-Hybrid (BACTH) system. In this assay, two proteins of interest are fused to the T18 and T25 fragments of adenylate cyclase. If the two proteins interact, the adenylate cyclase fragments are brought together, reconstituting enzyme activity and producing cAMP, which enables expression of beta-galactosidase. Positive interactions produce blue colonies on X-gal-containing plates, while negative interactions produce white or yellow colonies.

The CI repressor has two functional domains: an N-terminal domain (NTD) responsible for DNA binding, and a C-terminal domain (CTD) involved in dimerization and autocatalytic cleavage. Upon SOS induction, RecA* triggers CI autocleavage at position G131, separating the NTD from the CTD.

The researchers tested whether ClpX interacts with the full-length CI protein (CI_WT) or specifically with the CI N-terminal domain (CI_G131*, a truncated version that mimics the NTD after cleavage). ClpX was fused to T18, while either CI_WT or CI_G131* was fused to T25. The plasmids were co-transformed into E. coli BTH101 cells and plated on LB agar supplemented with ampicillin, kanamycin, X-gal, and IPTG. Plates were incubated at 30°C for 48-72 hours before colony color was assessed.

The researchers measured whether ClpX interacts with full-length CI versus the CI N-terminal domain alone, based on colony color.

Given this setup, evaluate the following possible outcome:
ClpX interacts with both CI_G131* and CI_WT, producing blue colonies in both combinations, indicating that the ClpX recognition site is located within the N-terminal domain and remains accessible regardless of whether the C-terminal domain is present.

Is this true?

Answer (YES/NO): NO